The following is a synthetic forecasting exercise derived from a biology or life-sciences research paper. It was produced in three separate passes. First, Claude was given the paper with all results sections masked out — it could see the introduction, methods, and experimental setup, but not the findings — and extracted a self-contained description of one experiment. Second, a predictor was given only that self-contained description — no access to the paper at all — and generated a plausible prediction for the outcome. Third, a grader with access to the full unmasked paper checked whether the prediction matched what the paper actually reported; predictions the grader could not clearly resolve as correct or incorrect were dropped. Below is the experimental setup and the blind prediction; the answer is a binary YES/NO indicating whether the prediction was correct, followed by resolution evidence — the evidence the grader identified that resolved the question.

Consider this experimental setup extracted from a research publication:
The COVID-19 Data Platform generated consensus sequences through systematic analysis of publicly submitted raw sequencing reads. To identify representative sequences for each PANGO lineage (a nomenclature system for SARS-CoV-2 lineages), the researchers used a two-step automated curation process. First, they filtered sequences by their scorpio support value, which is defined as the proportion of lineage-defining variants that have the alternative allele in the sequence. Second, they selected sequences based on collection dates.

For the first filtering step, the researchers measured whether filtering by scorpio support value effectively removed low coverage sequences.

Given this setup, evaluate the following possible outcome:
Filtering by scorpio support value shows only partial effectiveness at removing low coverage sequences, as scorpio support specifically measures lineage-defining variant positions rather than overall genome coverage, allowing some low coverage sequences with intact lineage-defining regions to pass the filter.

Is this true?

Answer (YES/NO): NO